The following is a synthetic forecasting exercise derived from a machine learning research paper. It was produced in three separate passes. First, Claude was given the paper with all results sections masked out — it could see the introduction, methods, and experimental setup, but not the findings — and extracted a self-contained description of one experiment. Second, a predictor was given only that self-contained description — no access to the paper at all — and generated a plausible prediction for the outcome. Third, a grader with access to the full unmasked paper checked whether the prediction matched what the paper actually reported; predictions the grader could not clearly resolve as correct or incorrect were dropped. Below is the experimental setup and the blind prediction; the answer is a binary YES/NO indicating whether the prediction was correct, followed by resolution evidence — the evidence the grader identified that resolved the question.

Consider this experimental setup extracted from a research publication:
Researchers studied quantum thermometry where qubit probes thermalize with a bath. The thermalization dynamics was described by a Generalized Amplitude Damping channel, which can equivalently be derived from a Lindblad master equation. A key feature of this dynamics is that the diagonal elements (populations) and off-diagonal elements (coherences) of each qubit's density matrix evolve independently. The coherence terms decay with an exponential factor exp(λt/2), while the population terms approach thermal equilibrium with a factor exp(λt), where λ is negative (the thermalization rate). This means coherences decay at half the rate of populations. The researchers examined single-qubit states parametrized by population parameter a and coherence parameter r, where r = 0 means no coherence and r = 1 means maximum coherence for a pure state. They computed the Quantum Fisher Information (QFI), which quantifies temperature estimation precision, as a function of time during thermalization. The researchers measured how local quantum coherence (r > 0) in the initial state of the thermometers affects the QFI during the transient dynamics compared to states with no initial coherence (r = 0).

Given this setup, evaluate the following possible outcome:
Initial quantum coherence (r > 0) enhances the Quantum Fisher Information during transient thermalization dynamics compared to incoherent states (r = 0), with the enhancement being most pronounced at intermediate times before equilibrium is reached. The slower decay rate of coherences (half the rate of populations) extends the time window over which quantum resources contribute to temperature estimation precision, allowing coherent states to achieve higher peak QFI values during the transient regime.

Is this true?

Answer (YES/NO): YES